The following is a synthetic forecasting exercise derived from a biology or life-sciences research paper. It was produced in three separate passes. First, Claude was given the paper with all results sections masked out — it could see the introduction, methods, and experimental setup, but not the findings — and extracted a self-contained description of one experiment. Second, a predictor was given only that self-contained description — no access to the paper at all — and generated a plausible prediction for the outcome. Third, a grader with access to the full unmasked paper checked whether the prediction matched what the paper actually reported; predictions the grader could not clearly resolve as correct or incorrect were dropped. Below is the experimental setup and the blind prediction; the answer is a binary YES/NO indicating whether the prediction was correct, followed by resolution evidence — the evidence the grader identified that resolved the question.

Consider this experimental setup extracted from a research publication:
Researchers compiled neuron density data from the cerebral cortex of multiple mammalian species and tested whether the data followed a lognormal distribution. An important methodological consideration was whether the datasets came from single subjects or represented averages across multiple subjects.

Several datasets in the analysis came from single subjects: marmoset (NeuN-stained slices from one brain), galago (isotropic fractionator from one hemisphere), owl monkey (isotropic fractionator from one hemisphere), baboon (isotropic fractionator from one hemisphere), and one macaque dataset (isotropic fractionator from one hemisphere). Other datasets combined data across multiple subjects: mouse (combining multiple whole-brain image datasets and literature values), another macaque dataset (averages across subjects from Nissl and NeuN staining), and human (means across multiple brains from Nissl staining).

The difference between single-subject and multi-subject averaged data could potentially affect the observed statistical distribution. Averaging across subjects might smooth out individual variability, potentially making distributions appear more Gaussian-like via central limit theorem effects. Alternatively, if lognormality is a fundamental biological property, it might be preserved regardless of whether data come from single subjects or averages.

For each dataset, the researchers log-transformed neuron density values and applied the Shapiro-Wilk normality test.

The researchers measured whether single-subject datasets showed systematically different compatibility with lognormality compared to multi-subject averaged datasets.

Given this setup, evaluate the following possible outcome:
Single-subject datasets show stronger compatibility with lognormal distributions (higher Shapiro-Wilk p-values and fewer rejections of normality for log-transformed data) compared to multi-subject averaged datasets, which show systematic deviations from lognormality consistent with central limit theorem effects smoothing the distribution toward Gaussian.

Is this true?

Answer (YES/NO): NO